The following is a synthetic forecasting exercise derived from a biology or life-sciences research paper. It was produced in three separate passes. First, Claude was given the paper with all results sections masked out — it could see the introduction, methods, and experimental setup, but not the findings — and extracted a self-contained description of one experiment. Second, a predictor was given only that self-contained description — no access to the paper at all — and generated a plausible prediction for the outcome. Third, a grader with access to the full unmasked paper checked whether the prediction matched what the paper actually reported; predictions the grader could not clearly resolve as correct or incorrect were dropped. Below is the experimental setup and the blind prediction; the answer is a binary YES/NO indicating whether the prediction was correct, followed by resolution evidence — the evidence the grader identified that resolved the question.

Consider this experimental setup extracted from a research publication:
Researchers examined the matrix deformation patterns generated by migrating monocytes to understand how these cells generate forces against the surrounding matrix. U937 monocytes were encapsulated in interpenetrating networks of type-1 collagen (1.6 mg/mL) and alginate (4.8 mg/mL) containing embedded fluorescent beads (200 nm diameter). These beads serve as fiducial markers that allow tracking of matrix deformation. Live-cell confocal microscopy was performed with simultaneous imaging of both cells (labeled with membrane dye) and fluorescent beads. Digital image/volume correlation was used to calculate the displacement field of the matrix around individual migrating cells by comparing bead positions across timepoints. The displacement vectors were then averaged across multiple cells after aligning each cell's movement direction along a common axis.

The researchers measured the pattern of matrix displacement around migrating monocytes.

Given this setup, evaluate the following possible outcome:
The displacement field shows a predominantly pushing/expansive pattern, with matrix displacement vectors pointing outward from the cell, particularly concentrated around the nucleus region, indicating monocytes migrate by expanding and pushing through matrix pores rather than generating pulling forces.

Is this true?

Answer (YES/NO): NO